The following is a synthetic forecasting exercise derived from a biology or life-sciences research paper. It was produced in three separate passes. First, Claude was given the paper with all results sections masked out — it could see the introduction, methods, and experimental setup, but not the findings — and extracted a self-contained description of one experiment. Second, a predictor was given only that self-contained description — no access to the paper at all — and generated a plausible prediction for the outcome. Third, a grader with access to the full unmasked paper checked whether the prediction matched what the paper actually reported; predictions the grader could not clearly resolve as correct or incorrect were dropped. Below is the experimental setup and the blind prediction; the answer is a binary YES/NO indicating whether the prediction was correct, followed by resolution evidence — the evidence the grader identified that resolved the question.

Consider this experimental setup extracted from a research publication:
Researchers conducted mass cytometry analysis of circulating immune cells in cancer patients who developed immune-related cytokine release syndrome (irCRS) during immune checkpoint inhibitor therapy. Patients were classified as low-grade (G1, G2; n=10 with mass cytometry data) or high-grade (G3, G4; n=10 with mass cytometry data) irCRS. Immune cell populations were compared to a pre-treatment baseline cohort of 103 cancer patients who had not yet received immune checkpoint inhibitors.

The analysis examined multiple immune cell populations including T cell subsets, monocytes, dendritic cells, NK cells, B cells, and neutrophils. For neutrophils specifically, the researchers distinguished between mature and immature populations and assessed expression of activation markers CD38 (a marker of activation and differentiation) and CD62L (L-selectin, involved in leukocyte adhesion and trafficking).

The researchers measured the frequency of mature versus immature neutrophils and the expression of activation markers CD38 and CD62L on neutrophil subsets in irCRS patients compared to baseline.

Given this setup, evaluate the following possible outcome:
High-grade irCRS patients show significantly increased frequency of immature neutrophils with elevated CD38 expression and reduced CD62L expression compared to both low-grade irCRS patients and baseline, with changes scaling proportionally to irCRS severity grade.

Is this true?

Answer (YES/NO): NO